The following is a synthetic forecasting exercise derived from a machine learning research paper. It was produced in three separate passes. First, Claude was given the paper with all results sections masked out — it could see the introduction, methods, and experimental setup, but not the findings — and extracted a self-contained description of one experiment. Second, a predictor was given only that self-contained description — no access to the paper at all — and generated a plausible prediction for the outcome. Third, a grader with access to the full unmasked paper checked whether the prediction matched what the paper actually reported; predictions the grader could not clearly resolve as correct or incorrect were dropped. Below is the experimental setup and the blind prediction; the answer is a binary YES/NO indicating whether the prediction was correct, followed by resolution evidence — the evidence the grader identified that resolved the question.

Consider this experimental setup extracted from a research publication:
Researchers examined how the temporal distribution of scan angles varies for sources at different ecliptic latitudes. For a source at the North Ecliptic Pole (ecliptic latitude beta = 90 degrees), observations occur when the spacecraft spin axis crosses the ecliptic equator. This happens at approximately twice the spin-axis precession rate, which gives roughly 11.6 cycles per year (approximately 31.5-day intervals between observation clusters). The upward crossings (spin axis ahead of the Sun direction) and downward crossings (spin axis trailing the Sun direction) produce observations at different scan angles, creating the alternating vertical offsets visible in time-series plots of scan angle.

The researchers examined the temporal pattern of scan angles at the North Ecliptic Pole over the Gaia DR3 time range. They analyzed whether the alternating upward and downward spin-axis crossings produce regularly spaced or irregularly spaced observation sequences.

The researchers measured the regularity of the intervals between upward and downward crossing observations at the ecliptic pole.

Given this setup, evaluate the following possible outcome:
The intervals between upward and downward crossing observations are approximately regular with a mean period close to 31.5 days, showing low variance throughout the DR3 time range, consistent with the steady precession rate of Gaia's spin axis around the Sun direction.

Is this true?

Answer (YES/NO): NO